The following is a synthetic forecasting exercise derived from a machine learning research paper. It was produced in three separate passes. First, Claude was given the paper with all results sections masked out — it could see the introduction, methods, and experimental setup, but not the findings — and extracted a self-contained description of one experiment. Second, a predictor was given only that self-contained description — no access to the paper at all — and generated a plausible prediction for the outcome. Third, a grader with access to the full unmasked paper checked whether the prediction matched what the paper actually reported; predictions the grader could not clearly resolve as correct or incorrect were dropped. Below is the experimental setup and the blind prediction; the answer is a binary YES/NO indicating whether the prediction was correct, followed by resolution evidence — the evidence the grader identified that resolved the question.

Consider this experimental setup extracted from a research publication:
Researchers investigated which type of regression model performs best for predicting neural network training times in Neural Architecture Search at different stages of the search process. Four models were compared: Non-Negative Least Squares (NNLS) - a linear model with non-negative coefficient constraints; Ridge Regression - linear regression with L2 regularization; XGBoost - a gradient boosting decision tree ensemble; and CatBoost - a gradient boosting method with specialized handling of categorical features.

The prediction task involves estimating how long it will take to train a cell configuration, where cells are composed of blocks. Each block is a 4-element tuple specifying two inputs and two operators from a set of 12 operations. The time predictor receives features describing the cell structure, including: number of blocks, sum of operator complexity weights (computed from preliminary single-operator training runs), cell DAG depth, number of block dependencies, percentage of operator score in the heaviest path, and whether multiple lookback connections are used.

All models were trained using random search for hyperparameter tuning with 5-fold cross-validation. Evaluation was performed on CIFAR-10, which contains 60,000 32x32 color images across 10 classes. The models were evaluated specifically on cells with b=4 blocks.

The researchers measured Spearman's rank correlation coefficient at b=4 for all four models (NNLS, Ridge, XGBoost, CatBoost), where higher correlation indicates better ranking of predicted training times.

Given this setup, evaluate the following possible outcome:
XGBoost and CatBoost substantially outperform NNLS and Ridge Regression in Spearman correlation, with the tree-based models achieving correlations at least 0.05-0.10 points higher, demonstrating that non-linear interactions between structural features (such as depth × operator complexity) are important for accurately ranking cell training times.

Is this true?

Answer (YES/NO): NO